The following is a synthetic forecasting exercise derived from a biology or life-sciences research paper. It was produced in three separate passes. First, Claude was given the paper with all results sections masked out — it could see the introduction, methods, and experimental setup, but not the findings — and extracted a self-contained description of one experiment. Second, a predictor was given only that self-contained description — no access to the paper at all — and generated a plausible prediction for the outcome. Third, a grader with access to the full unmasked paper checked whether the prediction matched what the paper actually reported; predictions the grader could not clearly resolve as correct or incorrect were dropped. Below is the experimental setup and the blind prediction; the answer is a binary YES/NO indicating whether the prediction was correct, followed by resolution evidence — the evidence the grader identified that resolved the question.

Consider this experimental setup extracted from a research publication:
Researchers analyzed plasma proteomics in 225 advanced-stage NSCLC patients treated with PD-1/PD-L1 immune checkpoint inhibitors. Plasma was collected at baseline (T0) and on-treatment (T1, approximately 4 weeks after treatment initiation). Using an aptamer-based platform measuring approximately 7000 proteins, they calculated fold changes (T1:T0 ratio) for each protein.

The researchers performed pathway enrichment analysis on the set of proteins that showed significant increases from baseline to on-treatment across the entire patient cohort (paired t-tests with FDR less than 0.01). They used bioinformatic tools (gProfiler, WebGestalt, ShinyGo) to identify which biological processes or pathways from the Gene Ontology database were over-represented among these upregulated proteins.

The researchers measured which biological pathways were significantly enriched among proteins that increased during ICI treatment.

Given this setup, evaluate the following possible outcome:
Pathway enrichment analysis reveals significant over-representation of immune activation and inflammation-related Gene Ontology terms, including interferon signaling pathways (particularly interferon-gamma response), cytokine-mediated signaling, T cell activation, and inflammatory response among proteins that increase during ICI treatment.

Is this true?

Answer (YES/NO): NO